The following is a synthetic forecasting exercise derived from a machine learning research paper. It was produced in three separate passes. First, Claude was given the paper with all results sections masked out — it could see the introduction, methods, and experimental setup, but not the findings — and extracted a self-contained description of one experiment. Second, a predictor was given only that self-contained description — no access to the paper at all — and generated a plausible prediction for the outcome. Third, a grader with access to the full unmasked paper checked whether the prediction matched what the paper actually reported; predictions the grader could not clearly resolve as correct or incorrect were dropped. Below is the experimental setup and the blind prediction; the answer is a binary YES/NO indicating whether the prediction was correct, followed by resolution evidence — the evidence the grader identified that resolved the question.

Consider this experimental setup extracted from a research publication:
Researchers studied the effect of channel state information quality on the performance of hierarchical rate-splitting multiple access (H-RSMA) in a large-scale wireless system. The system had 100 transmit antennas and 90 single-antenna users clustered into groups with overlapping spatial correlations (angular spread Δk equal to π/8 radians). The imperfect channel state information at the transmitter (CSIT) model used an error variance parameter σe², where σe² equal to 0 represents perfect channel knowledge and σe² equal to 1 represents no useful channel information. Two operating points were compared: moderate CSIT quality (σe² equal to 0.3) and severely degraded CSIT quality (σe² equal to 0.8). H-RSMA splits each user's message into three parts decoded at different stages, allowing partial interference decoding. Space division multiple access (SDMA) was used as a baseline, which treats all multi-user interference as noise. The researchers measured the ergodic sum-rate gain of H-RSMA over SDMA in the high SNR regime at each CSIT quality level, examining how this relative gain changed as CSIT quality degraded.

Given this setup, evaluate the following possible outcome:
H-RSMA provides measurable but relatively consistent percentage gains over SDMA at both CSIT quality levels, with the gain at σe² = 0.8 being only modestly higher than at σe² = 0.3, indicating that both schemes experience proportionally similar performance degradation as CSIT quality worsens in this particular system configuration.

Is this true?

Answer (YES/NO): YES